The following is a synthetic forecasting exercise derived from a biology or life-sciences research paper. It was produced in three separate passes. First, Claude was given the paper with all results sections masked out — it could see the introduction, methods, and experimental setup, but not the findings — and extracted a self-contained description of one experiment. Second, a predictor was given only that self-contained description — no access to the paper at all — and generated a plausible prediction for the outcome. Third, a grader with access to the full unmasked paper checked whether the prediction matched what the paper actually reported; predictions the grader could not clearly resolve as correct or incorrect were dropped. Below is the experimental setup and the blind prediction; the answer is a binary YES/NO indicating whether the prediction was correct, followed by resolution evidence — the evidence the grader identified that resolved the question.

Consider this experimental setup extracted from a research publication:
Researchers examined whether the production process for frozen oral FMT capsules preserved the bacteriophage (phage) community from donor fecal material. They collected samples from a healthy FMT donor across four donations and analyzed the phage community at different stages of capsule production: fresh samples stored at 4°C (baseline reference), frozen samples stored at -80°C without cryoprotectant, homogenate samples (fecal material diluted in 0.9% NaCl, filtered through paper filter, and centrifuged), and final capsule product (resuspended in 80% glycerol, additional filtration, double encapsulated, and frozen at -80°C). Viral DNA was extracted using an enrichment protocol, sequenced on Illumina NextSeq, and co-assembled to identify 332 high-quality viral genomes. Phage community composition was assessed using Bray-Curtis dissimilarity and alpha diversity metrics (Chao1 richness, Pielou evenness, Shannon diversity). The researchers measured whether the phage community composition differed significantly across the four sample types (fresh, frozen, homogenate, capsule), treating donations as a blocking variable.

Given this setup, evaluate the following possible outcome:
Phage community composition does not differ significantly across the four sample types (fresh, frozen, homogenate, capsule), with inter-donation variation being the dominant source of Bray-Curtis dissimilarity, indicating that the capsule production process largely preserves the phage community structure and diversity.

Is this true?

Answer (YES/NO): YES